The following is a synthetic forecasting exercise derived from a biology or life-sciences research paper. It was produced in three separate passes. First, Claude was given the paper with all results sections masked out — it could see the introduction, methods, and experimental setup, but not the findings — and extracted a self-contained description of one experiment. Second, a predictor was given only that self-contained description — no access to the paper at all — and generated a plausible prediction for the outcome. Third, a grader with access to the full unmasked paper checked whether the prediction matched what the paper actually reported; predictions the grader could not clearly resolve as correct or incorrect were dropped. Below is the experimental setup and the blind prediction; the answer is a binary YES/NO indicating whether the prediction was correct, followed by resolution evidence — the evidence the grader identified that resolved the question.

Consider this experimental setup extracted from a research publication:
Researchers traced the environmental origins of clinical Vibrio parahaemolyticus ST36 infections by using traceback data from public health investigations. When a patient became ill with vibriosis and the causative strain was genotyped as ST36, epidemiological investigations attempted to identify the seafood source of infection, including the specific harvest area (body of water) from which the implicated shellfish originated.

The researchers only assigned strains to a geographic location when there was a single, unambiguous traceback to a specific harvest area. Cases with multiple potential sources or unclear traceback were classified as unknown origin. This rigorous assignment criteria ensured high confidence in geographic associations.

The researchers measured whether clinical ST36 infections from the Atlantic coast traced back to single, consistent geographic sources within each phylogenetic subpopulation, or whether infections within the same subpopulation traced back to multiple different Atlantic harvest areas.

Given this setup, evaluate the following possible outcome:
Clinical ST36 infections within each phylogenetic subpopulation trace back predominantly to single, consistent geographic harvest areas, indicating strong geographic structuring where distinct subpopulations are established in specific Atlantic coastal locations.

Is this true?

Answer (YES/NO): YES